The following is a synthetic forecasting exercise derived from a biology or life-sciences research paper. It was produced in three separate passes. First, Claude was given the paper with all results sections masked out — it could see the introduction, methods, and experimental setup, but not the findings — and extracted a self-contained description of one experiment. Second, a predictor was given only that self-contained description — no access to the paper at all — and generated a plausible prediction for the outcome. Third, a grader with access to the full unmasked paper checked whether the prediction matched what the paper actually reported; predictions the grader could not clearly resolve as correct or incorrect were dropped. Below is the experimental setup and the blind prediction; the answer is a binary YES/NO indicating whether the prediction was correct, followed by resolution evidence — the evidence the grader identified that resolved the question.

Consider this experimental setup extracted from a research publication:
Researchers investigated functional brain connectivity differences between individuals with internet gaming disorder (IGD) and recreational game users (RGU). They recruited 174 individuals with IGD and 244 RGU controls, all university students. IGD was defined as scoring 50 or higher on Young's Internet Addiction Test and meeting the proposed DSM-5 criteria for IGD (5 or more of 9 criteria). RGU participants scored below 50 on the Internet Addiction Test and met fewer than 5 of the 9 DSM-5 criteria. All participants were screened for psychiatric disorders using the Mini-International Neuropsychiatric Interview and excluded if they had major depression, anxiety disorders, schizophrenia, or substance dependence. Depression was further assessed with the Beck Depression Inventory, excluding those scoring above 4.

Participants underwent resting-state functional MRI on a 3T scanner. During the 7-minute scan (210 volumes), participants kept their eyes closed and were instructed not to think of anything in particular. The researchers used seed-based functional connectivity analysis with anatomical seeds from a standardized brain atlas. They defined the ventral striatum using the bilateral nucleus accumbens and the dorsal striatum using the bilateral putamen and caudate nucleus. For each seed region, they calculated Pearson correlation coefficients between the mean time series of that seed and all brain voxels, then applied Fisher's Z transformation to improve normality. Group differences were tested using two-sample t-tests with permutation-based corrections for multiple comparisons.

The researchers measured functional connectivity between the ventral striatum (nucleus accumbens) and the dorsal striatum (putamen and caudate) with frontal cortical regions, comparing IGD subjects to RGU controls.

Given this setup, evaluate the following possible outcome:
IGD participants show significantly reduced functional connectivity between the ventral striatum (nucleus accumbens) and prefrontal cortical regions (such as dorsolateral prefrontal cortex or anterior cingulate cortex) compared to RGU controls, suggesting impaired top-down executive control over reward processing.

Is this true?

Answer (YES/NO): NO